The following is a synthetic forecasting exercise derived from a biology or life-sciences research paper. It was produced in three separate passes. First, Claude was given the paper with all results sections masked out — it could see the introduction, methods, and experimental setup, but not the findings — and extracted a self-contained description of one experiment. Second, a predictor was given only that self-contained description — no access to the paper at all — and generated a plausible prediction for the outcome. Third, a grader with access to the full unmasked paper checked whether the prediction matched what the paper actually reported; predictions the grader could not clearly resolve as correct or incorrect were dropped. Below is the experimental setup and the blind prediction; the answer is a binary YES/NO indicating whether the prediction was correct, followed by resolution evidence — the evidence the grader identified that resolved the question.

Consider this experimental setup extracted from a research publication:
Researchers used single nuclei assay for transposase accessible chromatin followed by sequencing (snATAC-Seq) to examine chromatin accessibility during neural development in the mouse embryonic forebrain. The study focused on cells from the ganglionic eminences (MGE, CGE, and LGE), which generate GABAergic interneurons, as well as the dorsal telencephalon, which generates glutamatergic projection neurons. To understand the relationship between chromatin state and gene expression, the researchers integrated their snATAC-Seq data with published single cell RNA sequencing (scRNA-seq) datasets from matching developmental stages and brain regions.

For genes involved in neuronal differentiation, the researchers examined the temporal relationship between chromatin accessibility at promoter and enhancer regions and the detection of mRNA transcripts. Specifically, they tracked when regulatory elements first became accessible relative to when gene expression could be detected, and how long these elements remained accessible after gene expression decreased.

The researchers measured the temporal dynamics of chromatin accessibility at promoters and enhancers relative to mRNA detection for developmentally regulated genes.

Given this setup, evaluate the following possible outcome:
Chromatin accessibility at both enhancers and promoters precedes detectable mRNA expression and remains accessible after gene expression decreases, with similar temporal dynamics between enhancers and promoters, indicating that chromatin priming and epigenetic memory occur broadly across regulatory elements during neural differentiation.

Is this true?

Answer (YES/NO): YES